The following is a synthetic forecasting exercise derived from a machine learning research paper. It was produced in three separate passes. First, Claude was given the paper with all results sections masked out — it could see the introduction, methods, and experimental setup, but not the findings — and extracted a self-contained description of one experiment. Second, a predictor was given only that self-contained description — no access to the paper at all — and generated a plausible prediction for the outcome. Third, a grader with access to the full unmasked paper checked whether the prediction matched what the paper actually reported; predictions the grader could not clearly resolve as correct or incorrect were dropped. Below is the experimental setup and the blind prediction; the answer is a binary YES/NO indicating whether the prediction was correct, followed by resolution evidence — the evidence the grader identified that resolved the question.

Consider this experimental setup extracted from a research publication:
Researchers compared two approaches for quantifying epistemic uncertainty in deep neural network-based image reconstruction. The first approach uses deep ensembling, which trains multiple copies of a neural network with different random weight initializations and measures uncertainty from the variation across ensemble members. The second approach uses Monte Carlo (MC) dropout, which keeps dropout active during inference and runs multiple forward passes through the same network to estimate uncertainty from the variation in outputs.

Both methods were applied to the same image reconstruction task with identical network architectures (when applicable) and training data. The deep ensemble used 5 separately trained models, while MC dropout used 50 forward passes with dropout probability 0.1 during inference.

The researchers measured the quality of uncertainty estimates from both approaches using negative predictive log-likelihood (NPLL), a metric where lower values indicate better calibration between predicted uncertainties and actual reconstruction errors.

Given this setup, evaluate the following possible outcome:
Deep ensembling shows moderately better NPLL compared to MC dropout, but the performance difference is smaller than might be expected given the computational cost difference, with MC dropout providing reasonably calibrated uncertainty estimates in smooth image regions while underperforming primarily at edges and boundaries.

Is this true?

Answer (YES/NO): NO